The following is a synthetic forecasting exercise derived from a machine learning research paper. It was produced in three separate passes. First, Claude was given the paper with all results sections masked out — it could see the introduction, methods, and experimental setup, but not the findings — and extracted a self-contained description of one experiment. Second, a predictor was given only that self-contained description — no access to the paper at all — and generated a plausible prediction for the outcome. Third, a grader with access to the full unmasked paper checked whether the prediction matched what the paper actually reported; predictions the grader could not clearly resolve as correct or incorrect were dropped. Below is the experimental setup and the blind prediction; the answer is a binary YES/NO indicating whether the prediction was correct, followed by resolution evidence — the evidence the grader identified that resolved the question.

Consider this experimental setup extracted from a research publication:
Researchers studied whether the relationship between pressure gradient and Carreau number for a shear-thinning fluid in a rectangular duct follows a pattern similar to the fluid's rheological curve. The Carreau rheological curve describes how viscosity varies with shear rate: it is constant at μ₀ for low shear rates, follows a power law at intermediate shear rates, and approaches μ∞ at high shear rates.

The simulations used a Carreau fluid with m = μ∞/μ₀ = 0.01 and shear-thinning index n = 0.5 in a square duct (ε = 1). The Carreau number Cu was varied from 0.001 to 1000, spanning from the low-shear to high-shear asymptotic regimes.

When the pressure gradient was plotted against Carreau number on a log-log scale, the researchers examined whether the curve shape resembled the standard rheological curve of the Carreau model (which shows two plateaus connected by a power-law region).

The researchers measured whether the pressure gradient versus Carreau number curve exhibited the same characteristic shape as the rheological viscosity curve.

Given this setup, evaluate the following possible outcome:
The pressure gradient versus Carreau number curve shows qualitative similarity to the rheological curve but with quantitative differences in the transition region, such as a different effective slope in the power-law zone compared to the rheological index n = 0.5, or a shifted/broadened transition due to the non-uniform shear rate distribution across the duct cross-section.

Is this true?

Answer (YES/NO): NO